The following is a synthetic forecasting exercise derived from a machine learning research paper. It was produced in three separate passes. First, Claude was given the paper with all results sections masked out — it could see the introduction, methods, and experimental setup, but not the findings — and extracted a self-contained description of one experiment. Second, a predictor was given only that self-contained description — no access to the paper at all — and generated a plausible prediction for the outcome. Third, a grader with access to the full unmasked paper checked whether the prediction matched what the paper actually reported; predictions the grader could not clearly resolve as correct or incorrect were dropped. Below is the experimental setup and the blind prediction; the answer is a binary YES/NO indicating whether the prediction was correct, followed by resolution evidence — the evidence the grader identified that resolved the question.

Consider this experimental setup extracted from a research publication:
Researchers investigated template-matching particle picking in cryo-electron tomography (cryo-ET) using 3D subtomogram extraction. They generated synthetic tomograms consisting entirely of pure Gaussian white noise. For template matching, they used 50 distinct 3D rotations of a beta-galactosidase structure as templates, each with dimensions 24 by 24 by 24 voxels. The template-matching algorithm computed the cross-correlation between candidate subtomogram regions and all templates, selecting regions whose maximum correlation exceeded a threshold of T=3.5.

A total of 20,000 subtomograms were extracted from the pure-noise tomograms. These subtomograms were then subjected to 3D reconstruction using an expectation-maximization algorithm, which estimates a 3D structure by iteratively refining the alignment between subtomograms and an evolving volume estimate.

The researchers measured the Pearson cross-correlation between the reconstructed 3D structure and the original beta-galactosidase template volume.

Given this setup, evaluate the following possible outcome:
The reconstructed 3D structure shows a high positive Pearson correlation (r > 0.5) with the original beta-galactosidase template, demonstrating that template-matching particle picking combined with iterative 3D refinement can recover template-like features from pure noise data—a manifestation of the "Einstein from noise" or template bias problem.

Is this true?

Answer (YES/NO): YES